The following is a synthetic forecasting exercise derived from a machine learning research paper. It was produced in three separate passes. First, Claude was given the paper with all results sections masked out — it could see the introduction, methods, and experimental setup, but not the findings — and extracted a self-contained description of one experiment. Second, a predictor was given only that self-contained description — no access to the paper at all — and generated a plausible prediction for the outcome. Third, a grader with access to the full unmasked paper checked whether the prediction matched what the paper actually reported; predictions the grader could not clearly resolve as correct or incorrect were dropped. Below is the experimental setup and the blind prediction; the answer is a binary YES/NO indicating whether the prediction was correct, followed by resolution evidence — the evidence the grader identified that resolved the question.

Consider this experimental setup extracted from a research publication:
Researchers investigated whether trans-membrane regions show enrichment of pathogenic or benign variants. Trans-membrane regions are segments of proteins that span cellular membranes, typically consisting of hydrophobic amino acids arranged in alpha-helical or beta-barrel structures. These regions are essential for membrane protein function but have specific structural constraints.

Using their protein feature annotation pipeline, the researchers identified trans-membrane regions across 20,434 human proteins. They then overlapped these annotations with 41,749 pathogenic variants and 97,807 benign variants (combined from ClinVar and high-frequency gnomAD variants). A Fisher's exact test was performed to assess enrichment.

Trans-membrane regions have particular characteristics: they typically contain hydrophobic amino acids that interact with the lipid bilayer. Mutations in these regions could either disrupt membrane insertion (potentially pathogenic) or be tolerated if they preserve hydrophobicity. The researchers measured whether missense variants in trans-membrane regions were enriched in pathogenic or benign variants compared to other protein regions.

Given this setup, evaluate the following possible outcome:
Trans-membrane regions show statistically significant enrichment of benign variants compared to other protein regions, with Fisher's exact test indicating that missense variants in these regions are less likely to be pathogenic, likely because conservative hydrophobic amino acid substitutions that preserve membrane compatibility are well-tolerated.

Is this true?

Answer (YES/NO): NO